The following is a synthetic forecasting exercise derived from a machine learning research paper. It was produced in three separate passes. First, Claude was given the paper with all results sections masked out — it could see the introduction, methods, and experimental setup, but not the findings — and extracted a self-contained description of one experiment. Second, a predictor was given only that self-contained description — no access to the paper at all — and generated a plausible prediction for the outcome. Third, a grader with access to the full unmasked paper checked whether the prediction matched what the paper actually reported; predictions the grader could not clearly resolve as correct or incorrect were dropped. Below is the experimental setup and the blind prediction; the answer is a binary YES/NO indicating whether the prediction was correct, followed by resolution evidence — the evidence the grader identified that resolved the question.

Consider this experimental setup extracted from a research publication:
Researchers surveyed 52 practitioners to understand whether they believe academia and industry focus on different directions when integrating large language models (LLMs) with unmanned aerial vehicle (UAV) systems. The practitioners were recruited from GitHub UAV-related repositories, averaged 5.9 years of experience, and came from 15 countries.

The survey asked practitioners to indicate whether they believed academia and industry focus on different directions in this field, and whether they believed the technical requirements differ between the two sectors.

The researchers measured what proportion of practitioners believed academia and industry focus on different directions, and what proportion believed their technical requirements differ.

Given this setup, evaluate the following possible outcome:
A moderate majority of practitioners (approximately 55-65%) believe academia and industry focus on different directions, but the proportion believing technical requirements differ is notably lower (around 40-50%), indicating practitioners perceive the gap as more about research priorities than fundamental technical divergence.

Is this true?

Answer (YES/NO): NO